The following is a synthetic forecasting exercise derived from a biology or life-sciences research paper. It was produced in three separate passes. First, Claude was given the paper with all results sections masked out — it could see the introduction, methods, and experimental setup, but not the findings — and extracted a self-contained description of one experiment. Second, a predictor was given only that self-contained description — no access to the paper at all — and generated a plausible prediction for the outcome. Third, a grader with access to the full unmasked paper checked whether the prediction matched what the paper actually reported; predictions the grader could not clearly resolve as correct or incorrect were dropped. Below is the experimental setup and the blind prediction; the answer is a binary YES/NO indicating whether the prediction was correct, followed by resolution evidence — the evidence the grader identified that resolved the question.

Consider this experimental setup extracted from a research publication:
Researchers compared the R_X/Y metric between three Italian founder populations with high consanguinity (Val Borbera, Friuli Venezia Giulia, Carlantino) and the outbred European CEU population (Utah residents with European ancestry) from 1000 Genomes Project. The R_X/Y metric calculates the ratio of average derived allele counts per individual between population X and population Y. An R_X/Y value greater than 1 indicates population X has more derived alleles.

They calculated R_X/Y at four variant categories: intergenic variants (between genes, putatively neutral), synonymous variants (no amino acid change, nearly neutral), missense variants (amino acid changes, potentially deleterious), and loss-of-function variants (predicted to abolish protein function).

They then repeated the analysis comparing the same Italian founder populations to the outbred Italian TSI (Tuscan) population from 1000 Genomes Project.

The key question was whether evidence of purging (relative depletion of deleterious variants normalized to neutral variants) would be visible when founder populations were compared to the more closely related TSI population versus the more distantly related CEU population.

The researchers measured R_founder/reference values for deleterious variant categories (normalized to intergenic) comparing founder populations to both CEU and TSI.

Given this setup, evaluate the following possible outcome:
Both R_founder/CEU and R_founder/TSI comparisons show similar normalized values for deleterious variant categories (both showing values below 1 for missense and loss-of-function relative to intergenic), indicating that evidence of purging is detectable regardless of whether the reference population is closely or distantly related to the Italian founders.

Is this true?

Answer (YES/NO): NO